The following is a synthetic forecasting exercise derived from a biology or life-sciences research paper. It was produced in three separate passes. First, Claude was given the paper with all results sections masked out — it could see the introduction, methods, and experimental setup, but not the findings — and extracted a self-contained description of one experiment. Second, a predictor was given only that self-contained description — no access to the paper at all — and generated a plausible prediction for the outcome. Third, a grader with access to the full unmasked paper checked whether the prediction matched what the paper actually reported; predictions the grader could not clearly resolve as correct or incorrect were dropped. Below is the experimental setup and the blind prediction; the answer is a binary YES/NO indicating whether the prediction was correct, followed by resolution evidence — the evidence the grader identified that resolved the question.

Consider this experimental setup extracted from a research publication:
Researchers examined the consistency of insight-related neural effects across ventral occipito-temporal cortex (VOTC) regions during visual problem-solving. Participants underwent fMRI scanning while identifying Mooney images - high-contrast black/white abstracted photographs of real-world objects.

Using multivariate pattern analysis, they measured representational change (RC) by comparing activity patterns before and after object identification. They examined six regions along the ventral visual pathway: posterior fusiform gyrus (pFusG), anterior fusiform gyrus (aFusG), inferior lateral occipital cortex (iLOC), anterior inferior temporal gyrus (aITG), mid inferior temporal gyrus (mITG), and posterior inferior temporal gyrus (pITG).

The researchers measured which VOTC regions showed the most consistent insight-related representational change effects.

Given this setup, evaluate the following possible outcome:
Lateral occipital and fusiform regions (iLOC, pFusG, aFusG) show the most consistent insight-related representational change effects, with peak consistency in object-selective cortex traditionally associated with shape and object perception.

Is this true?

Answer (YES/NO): NO